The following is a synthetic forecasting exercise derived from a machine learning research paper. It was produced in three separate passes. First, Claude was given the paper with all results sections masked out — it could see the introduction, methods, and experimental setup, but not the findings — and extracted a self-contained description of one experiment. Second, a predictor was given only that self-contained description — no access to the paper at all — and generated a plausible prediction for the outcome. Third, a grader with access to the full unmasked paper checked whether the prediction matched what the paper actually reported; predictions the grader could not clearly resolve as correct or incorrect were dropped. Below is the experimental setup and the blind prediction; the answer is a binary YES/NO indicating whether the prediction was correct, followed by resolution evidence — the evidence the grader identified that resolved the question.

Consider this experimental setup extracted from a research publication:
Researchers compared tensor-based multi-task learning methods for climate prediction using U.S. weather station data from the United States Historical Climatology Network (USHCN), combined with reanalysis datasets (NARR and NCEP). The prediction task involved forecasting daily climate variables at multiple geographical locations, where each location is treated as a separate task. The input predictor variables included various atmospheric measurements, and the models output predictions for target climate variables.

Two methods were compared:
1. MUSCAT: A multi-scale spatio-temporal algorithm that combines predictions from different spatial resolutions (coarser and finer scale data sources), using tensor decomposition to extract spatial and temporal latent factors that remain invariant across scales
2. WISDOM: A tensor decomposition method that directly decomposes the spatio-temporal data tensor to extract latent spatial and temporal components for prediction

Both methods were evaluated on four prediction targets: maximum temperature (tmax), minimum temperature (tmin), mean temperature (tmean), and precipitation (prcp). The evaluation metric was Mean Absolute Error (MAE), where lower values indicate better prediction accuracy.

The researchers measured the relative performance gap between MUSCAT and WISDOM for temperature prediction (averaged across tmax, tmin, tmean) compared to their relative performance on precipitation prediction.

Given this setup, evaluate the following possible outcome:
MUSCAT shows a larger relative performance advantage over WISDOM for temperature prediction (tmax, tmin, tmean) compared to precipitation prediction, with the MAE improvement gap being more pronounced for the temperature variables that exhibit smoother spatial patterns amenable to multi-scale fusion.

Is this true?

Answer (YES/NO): YES